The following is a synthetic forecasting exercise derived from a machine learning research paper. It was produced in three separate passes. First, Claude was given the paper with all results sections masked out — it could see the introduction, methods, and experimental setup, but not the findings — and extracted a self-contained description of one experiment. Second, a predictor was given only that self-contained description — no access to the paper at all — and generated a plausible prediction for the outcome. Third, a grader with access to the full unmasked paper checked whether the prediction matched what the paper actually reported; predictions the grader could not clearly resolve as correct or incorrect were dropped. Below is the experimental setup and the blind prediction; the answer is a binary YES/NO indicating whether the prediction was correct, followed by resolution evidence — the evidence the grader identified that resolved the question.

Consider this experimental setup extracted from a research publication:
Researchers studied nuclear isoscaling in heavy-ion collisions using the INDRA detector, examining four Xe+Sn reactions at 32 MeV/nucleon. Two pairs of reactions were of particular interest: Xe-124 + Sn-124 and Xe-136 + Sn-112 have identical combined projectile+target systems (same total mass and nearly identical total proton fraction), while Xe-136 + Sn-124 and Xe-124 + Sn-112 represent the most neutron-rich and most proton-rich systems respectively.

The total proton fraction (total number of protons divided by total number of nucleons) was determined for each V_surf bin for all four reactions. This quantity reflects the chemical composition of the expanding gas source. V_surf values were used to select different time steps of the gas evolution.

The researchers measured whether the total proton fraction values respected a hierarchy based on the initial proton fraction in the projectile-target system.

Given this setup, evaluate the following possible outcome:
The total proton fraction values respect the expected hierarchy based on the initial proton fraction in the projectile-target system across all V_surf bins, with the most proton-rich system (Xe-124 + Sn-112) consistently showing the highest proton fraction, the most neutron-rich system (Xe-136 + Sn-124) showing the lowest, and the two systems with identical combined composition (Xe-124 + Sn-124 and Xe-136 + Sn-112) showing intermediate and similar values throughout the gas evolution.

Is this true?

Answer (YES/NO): YES